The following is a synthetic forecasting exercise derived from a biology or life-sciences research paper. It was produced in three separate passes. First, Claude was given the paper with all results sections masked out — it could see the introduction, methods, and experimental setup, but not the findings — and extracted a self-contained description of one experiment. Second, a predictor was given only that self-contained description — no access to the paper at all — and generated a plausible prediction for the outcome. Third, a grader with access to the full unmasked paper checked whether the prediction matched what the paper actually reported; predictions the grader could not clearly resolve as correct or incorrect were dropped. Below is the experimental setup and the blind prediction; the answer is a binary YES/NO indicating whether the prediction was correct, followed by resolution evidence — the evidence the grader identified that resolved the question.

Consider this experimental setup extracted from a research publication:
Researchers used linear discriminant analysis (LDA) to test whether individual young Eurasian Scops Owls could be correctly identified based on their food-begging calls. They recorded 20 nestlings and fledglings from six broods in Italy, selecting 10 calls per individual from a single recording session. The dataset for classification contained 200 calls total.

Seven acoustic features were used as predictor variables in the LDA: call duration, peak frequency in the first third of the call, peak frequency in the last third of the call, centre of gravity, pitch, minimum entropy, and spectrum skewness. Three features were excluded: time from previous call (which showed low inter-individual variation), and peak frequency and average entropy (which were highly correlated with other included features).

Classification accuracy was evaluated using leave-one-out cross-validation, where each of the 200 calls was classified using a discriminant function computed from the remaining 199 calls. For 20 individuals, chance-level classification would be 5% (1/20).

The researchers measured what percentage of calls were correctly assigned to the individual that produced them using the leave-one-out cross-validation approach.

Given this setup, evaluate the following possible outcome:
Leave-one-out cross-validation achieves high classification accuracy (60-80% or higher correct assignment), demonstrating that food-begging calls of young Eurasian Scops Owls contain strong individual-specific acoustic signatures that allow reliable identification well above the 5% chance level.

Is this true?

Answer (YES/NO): NO